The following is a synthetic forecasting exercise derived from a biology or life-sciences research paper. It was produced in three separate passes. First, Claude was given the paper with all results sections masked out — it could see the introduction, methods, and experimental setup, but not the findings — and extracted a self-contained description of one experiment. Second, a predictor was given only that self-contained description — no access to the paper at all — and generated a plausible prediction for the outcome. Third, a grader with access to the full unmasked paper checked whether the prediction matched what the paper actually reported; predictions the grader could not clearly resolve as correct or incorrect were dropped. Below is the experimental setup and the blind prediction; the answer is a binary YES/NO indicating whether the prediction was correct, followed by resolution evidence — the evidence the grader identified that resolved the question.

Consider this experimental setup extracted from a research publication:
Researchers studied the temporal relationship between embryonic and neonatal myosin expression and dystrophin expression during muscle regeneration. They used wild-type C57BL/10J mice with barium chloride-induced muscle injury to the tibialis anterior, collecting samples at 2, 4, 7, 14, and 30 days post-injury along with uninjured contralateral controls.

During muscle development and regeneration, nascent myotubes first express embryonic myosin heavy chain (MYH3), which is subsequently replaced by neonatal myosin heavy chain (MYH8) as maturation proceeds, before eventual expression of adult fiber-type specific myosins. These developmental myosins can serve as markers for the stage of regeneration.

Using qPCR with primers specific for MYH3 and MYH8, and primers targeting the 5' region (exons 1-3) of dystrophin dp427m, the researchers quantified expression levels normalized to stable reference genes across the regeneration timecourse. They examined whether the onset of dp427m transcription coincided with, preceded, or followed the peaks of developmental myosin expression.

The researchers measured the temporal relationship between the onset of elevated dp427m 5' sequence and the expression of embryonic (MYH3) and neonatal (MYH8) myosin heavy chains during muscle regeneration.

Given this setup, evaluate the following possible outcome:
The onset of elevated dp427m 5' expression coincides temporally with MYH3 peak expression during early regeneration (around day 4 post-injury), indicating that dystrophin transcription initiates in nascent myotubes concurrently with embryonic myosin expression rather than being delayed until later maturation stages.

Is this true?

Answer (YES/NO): NO